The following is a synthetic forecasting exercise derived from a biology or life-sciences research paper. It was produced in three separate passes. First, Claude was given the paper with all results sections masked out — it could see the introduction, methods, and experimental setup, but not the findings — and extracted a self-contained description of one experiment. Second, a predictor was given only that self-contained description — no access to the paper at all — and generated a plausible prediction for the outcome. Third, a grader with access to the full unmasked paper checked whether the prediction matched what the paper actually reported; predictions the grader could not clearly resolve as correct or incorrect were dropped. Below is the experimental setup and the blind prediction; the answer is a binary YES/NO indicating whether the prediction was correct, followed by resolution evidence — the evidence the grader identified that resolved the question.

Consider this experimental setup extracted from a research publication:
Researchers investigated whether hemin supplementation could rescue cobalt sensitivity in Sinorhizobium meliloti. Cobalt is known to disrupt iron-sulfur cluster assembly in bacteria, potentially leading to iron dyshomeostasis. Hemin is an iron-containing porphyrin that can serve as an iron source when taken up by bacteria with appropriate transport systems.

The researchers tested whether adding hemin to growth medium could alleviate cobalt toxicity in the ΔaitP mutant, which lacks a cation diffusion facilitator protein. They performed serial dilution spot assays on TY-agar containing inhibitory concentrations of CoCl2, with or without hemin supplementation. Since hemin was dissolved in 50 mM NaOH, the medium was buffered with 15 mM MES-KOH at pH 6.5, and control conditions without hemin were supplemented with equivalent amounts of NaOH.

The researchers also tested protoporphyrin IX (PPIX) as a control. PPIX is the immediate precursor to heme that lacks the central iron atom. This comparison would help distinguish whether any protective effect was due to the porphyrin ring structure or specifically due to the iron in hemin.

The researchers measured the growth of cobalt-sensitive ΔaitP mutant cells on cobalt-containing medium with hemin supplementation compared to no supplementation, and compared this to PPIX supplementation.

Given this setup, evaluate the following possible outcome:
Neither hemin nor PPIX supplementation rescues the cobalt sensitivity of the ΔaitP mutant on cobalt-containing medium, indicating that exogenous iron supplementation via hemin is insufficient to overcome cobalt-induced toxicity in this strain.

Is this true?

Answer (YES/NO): NO